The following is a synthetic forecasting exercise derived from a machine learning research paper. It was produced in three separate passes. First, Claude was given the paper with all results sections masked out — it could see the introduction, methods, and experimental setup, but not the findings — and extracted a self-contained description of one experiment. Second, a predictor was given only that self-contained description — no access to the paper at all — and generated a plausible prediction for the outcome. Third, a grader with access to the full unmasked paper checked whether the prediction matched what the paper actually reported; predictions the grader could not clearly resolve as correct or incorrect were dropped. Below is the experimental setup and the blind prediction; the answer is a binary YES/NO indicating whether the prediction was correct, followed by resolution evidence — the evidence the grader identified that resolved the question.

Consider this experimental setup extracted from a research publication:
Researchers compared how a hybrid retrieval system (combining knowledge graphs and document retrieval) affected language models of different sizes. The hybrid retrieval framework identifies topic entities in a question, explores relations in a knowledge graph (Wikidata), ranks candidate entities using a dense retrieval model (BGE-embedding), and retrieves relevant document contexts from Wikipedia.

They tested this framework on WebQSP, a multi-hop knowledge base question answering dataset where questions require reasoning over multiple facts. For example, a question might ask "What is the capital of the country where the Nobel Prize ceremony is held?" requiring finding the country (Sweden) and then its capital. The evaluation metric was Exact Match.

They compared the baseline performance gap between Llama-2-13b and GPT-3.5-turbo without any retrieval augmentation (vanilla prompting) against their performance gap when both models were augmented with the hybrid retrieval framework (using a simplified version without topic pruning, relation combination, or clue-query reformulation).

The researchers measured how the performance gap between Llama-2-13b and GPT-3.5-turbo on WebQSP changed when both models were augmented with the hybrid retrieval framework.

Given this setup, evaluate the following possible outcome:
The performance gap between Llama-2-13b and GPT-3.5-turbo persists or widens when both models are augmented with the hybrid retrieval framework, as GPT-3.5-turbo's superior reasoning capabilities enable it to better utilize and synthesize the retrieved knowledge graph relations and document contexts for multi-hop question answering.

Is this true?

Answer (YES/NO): NO